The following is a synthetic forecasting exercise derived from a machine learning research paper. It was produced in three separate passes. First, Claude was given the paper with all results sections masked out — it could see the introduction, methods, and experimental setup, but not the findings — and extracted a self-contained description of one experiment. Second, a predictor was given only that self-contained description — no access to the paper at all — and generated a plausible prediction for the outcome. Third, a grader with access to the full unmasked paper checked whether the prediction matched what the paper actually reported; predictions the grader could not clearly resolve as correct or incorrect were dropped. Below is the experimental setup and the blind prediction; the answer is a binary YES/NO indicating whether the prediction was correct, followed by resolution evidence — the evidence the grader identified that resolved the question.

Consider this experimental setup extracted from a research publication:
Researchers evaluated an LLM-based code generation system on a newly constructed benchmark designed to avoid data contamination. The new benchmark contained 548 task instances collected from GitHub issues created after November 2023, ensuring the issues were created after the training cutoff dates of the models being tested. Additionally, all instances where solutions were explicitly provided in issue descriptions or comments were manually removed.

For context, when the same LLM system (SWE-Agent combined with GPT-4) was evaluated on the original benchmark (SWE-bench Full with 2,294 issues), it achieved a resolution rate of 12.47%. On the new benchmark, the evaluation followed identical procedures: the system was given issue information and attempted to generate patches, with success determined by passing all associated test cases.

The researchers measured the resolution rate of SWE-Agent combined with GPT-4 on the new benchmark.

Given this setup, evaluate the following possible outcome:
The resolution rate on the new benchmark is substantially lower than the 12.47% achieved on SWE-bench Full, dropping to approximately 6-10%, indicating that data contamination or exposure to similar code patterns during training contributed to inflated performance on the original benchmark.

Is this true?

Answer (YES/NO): NO